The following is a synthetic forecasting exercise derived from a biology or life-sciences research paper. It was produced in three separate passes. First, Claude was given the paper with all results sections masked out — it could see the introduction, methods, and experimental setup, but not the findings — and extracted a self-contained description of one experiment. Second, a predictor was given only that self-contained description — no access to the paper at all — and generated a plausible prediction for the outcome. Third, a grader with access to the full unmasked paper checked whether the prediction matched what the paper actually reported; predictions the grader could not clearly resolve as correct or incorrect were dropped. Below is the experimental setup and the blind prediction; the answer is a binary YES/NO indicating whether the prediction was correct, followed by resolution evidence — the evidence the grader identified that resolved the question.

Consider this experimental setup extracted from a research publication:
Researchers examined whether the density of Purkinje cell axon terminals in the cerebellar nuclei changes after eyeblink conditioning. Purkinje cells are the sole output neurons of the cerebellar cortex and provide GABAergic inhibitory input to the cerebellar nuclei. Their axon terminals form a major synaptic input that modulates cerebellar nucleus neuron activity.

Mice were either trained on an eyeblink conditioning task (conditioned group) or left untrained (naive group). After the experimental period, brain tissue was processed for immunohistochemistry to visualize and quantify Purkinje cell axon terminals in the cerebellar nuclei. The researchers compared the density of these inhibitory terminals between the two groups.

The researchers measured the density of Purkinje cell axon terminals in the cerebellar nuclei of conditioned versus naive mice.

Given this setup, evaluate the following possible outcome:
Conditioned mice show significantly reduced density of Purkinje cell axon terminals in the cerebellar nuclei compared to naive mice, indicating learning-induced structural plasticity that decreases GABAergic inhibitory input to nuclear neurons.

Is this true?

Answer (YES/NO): NO